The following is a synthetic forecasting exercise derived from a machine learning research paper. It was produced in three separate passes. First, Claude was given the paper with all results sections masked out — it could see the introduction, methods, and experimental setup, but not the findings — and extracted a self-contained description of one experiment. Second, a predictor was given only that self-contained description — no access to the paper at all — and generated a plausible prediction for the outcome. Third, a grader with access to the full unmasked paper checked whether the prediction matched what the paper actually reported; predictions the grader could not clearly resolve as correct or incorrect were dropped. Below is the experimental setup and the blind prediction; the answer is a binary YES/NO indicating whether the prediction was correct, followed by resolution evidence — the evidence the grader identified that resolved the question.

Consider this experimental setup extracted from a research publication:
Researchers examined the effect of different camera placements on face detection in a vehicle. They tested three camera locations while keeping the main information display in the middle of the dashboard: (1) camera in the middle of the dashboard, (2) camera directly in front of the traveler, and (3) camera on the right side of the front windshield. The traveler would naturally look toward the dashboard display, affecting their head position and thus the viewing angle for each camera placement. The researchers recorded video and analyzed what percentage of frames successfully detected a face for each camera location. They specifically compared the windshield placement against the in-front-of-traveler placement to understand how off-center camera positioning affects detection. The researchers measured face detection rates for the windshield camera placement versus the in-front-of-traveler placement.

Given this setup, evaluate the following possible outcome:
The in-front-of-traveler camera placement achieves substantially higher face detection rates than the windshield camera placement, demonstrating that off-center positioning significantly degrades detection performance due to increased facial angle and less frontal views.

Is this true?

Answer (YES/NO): YES